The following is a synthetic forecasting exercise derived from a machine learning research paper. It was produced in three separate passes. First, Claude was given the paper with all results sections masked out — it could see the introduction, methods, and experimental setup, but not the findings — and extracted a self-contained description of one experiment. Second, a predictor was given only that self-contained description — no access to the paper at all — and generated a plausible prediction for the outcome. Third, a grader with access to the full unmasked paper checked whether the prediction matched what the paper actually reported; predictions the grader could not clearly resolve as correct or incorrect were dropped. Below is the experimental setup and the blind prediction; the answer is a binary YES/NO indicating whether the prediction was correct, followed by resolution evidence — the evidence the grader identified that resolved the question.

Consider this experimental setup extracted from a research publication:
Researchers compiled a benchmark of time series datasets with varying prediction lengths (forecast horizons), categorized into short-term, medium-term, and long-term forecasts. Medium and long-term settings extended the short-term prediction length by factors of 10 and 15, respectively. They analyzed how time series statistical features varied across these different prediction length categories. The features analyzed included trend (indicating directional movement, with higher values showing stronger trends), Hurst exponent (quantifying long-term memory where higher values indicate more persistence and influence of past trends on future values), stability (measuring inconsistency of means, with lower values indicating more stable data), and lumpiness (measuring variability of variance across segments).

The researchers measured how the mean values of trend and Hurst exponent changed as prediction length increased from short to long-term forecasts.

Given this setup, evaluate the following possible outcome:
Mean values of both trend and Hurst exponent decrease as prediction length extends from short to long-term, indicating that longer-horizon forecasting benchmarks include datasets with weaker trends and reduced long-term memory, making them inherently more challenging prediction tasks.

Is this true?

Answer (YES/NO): YES